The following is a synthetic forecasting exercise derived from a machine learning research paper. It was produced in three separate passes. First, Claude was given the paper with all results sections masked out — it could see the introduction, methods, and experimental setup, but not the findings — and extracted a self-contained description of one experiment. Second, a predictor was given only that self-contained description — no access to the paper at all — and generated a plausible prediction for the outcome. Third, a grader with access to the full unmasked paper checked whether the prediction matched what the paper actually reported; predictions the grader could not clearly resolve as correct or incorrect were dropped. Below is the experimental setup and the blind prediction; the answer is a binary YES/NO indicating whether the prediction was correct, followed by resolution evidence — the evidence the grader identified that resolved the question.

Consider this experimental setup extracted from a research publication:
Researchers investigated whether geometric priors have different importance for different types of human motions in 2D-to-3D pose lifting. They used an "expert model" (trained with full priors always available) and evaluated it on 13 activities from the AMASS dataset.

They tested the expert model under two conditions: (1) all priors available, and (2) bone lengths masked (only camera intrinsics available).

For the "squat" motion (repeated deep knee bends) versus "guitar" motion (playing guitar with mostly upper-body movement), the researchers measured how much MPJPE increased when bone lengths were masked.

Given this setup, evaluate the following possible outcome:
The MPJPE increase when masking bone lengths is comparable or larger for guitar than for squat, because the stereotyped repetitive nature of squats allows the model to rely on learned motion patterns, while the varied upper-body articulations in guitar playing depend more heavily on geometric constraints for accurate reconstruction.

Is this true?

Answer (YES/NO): NO